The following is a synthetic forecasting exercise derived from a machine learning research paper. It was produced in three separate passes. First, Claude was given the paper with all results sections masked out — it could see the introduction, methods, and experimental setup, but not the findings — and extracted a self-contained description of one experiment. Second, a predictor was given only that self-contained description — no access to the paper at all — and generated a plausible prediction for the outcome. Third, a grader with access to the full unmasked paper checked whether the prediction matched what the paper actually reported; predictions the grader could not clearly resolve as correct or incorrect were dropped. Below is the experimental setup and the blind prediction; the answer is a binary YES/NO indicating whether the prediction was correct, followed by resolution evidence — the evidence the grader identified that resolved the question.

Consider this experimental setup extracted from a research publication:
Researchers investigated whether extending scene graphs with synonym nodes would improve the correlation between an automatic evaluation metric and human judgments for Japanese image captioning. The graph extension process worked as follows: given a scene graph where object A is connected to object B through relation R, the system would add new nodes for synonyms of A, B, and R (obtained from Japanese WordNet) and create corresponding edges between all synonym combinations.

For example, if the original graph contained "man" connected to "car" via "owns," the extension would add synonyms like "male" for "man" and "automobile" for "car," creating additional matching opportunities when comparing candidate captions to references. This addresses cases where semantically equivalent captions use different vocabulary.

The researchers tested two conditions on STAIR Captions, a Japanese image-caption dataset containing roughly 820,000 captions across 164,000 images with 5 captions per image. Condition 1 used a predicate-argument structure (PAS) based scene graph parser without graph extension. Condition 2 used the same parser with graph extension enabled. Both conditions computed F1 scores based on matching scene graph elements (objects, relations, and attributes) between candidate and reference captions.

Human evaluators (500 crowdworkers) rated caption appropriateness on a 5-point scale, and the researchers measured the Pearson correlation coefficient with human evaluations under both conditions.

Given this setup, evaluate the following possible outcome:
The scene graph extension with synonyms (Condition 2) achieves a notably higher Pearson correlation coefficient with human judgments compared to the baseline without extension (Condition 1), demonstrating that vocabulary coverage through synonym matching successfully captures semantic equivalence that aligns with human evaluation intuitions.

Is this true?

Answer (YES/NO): NO